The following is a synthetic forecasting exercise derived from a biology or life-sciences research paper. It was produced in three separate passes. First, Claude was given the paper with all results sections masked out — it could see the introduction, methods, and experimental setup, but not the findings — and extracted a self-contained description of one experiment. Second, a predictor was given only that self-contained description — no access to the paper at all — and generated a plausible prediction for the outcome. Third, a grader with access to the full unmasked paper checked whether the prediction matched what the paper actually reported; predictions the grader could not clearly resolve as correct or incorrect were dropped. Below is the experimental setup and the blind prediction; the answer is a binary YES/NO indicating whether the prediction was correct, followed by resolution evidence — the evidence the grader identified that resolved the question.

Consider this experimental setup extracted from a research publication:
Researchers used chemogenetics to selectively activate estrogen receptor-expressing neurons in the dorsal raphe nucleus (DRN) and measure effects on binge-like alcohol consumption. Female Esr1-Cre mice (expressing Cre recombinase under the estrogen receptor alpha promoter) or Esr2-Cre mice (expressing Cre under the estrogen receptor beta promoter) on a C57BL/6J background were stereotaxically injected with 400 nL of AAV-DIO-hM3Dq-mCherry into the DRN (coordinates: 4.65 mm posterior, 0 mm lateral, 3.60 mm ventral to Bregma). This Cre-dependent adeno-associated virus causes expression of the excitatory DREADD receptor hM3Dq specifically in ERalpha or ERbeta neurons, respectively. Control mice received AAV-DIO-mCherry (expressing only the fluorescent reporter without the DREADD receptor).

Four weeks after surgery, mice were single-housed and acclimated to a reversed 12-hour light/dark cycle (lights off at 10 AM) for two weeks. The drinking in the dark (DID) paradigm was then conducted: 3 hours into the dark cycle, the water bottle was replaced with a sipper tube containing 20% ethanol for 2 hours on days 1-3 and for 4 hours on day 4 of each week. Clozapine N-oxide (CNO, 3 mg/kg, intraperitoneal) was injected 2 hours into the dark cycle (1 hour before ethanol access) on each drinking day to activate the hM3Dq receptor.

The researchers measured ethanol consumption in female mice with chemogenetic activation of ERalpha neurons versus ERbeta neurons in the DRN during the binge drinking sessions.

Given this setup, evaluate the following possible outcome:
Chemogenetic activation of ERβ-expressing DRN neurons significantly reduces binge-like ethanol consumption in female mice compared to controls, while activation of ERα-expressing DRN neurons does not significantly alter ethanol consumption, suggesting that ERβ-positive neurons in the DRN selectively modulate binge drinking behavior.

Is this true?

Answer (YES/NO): NO